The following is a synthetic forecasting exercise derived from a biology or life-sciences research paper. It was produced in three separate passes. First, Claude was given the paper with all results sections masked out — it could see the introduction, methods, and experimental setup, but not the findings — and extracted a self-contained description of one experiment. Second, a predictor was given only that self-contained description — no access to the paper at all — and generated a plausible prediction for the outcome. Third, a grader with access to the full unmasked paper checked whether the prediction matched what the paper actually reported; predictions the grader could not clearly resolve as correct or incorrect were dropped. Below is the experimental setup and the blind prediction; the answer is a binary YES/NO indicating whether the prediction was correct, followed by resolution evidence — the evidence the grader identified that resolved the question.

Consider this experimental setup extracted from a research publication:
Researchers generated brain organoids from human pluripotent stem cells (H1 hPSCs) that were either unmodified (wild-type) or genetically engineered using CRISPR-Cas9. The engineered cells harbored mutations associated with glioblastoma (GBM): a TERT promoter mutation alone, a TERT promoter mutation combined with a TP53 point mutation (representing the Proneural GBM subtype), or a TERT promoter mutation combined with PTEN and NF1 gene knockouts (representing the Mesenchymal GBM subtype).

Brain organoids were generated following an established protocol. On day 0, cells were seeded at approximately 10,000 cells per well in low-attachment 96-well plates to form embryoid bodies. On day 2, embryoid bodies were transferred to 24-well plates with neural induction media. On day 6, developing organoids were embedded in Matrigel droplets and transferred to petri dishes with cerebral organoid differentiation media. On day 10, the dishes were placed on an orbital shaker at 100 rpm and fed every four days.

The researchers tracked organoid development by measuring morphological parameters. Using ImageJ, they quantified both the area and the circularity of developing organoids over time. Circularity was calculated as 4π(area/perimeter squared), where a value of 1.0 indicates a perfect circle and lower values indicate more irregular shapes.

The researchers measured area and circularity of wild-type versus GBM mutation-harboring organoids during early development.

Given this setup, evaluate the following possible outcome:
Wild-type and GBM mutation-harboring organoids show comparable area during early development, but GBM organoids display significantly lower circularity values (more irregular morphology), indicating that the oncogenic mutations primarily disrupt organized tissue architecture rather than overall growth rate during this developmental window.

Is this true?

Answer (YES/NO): NO